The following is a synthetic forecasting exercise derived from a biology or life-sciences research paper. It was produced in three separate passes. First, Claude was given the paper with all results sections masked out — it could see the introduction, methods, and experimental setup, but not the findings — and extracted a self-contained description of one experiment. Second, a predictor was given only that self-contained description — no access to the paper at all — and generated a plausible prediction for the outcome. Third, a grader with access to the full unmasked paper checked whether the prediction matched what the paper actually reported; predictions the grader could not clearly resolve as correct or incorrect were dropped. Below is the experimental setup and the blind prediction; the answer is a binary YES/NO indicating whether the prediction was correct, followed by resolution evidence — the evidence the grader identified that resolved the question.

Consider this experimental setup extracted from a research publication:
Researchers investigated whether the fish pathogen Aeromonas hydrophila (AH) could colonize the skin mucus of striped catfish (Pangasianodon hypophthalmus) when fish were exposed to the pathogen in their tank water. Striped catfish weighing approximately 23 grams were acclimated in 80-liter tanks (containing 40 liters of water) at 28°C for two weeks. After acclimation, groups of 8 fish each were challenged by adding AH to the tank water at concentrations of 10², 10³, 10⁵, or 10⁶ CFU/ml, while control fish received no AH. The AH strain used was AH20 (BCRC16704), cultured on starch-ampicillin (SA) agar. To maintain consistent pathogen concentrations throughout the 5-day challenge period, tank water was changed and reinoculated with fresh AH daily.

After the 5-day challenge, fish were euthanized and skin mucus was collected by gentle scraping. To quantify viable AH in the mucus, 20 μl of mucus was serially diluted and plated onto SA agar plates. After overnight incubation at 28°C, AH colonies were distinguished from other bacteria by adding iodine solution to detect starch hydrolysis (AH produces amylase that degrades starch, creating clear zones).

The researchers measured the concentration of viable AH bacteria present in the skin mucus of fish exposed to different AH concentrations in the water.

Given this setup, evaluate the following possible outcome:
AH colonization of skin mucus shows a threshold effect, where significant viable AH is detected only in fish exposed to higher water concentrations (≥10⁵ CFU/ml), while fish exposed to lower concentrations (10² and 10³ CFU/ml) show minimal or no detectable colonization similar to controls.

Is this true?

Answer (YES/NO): NO